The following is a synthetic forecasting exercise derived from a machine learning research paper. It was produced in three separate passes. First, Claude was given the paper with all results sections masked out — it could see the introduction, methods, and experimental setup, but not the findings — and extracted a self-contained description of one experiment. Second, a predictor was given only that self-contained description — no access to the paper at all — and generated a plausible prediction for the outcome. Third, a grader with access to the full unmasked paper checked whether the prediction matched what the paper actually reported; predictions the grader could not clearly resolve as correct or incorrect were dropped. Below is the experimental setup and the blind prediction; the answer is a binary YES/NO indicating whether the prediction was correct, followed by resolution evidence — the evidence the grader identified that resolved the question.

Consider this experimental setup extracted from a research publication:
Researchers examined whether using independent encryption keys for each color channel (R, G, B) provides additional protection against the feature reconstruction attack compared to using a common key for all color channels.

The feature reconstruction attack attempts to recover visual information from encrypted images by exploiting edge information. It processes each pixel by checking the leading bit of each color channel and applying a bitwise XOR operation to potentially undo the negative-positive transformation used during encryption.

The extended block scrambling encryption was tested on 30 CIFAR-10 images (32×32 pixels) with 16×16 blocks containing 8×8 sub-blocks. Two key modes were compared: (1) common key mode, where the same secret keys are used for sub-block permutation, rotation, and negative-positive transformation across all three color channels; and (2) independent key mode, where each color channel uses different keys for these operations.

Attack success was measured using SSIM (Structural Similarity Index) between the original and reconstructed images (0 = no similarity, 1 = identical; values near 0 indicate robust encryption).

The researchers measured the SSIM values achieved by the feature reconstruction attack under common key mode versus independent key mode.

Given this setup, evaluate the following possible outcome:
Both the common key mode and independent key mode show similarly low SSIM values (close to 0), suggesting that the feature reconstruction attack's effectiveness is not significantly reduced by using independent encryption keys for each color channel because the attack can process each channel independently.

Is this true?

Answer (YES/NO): YES